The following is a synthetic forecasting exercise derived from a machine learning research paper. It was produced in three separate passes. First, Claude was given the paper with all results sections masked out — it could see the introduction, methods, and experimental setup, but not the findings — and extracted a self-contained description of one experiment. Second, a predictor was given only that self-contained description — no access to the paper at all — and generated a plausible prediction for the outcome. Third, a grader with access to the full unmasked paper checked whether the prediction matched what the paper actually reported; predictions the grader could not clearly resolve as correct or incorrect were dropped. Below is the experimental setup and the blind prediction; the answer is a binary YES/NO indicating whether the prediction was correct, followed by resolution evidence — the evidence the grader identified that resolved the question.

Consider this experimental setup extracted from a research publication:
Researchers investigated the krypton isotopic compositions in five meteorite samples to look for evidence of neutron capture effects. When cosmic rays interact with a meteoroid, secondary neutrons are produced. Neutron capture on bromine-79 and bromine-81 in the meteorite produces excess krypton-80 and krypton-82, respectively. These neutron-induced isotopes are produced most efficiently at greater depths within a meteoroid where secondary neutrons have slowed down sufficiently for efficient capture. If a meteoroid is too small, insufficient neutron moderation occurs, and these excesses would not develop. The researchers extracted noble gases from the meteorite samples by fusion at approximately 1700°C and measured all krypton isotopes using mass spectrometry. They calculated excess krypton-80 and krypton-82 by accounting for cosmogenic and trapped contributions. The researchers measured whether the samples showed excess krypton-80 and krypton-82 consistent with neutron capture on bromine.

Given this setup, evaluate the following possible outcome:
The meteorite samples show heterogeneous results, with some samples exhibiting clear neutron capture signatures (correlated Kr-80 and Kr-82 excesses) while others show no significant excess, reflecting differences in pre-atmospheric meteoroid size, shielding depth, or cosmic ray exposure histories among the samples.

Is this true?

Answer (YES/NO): NO